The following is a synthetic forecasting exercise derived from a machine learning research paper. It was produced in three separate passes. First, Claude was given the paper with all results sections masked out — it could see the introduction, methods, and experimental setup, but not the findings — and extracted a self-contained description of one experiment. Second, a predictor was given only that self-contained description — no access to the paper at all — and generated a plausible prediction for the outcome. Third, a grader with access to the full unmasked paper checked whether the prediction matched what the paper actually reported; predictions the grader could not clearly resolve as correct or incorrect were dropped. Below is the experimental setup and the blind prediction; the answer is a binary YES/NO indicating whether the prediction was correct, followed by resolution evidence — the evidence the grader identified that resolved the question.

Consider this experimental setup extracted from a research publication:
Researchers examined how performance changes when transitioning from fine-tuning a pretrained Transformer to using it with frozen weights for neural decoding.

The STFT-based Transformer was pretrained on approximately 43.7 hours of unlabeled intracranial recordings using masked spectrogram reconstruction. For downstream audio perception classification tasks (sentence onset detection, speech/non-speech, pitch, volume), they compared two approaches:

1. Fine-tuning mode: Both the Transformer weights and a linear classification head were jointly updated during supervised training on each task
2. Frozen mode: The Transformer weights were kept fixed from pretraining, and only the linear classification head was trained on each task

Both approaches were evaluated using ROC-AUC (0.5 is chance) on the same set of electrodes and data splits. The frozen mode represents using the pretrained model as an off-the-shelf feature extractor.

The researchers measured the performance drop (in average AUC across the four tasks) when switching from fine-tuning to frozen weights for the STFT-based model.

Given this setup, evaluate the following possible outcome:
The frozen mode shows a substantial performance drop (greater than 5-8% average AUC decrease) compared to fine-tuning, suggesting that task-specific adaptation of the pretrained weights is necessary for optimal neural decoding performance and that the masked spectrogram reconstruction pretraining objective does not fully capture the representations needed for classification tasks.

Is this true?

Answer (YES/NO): YES